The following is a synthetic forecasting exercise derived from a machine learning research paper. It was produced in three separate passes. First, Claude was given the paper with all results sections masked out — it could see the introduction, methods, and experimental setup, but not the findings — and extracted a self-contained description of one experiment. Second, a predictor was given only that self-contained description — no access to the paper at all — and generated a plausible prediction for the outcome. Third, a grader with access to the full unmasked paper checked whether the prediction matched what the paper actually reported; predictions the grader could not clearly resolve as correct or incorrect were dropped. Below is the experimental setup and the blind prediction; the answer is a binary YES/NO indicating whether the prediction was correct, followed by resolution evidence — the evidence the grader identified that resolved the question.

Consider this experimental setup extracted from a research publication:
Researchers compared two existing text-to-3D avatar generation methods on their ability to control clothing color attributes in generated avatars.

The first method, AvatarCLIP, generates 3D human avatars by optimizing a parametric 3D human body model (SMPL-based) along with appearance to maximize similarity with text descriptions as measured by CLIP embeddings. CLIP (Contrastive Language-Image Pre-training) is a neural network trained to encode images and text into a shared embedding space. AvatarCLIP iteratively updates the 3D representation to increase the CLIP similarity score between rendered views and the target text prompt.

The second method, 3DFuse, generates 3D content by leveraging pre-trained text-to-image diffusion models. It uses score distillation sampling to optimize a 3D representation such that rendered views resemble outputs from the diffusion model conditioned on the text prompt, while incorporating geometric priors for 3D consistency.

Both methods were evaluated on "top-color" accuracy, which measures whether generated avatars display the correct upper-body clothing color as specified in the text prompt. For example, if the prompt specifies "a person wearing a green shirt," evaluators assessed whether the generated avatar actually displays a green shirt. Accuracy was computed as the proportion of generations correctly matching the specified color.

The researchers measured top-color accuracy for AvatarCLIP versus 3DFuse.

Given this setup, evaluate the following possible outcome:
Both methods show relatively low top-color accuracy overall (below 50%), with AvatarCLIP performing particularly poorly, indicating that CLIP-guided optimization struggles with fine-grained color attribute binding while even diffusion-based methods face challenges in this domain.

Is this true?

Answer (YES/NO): NO